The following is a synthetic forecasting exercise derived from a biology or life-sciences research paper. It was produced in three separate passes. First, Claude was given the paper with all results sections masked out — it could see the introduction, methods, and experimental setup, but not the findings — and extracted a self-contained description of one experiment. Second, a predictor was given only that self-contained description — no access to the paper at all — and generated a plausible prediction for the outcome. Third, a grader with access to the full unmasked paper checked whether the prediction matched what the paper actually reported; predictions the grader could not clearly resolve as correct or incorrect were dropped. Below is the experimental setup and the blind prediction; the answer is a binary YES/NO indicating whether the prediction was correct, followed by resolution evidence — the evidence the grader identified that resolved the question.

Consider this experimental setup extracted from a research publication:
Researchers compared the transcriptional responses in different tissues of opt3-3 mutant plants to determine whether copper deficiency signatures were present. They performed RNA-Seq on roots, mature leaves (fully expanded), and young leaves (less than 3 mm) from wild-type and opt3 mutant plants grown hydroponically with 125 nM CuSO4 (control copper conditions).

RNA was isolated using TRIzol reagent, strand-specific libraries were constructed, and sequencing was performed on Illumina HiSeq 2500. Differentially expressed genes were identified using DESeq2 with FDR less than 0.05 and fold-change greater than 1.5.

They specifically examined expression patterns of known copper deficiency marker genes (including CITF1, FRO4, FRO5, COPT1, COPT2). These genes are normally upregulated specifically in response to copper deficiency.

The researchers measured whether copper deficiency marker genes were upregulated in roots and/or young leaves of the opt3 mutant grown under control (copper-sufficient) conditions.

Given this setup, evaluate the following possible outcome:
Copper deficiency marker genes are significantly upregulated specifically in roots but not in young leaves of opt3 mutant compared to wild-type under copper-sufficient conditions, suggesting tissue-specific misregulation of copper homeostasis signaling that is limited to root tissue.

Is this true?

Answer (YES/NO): NO